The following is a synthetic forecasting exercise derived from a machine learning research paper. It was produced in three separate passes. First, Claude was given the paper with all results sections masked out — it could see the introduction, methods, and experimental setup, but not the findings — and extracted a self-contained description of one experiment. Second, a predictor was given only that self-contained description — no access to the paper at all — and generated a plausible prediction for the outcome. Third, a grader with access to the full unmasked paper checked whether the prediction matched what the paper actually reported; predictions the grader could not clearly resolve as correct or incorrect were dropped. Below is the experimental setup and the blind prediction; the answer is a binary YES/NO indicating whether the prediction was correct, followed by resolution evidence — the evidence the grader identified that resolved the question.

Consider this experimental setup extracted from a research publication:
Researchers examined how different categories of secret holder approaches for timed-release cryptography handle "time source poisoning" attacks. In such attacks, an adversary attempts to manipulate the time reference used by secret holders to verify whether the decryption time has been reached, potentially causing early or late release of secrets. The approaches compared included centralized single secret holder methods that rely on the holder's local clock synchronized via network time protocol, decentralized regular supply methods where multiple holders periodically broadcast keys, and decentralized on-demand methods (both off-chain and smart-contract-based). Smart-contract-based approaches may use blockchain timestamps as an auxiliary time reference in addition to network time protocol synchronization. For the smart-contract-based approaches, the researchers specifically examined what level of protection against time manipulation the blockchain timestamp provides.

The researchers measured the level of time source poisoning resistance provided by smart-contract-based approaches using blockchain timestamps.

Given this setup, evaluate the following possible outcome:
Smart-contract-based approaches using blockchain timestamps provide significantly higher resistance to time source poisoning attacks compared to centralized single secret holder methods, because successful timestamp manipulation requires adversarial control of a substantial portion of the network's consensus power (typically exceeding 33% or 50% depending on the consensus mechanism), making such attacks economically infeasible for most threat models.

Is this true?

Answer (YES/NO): NO